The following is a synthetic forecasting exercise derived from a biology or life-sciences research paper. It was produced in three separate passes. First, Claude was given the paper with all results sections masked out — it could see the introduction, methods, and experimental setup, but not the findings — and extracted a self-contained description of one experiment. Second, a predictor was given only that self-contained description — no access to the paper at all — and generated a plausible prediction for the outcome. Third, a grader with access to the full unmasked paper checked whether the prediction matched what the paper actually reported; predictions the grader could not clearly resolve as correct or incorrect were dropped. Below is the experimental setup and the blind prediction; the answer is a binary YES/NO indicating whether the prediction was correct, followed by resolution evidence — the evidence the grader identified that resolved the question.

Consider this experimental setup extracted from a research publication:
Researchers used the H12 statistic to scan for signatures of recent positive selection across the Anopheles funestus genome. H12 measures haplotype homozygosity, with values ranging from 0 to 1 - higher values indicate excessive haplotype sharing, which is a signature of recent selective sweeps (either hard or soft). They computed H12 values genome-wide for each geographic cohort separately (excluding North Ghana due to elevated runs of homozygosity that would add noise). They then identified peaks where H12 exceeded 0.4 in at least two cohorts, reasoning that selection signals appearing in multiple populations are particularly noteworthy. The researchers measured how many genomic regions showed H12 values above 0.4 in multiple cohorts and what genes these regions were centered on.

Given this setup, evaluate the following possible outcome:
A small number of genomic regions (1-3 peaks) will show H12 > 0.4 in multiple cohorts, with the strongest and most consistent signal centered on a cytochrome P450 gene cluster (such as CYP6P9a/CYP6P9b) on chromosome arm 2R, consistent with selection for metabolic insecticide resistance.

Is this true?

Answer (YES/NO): NO